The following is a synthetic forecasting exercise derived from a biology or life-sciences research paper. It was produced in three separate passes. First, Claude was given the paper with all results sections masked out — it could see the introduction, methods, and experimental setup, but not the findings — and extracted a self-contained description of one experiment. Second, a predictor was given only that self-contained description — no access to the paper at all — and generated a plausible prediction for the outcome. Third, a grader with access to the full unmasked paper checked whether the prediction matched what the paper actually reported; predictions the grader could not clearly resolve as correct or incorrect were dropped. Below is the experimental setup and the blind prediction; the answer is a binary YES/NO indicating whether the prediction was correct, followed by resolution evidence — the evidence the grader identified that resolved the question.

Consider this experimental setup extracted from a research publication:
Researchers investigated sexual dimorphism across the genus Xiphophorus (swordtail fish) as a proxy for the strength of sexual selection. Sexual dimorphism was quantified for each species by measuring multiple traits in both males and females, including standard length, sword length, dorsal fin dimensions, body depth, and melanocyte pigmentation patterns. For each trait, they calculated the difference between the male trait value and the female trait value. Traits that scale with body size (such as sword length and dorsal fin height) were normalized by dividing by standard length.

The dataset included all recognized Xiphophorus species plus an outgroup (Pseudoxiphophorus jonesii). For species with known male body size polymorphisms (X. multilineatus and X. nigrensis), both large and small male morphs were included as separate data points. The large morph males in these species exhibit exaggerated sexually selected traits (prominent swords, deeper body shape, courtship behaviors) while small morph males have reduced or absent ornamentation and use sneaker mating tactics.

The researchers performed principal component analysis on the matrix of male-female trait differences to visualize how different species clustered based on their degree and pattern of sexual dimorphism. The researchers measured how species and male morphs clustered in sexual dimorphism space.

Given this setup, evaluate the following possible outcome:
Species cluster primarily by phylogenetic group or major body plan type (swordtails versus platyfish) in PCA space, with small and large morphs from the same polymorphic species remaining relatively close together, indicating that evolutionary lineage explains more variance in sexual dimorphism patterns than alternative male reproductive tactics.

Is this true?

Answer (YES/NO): NO